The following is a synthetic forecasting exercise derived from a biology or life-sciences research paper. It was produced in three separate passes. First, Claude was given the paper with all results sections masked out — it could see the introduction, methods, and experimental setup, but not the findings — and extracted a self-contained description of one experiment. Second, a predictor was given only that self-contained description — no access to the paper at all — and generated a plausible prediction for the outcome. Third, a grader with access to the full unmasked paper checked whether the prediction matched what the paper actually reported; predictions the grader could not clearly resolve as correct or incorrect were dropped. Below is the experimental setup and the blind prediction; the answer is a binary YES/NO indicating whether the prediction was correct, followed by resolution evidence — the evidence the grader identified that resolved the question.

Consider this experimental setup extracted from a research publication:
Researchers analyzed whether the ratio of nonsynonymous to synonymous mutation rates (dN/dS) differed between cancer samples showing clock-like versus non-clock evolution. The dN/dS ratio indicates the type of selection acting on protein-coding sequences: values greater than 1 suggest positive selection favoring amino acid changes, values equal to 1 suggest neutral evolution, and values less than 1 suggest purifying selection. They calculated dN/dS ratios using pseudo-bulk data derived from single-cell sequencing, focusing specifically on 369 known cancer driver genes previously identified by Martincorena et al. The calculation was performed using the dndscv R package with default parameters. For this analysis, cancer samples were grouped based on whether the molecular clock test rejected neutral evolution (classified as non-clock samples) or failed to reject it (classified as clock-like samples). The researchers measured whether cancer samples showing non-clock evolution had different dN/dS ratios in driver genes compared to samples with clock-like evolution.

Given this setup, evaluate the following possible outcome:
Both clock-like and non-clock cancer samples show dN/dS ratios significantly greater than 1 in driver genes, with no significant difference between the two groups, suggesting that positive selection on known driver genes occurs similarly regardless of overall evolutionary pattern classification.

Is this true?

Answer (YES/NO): NO